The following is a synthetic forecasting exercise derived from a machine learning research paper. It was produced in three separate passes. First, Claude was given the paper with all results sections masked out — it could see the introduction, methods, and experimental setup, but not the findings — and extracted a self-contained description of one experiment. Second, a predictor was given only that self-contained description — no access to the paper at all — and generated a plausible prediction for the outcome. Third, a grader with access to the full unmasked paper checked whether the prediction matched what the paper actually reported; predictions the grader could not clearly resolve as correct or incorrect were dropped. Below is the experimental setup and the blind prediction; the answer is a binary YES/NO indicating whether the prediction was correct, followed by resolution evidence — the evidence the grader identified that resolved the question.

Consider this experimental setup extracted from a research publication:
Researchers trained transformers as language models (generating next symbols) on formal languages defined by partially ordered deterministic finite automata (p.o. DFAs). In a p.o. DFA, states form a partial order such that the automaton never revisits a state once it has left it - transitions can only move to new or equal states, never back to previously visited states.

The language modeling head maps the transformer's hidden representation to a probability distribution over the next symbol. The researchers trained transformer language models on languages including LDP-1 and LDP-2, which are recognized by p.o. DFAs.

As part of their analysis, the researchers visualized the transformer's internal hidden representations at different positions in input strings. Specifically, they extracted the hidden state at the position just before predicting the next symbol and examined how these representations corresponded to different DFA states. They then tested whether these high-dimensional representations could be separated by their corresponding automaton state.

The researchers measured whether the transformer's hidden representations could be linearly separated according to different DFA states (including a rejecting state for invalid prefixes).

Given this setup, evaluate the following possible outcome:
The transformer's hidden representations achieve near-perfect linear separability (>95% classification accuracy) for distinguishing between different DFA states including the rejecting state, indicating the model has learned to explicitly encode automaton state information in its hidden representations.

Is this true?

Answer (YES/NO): YES